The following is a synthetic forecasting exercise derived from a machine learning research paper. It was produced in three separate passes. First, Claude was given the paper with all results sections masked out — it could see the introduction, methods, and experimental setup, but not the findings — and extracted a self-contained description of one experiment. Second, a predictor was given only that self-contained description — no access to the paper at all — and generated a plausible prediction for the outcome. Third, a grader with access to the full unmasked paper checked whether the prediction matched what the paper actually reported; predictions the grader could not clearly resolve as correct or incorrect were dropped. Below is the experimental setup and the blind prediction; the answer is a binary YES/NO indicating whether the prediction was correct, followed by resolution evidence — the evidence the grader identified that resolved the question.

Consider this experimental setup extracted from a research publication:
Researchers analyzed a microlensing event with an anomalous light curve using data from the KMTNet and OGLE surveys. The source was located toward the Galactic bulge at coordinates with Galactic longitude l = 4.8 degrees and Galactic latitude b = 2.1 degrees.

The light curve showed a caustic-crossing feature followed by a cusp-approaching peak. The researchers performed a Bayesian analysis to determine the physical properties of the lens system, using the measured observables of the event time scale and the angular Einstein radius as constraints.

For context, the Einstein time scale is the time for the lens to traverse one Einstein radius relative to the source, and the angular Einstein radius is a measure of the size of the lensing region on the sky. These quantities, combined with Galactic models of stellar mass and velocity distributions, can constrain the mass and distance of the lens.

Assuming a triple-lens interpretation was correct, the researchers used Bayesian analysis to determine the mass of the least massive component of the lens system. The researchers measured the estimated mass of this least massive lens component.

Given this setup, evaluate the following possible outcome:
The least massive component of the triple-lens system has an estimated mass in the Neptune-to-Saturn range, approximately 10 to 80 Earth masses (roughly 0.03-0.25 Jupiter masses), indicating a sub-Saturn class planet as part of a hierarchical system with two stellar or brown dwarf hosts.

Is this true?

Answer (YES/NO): NO